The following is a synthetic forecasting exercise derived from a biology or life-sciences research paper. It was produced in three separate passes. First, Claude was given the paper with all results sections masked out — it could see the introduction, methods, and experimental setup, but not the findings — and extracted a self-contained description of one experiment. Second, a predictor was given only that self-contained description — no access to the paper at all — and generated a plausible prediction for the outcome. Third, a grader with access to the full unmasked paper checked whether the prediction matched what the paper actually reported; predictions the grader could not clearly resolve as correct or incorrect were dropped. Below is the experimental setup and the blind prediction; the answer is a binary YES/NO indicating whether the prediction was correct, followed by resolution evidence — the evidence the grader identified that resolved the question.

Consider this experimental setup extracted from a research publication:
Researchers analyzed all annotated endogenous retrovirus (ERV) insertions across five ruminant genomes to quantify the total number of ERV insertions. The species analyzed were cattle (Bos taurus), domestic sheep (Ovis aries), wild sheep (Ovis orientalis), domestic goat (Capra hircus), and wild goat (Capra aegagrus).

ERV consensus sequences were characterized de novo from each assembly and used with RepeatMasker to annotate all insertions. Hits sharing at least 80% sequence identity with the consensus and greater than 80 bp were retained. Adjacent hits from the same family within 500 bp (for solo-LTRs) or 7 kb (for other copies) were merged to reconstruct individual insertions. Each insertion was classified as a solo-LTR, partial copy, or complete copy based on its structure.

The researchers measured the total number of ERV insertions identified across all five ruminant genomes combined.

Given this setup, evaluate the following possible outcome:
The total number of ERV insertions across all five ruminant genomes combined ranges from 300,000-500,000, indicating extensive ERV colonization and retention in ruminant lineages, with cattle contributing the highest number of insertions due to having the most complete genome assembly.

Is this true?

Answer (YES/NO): NO